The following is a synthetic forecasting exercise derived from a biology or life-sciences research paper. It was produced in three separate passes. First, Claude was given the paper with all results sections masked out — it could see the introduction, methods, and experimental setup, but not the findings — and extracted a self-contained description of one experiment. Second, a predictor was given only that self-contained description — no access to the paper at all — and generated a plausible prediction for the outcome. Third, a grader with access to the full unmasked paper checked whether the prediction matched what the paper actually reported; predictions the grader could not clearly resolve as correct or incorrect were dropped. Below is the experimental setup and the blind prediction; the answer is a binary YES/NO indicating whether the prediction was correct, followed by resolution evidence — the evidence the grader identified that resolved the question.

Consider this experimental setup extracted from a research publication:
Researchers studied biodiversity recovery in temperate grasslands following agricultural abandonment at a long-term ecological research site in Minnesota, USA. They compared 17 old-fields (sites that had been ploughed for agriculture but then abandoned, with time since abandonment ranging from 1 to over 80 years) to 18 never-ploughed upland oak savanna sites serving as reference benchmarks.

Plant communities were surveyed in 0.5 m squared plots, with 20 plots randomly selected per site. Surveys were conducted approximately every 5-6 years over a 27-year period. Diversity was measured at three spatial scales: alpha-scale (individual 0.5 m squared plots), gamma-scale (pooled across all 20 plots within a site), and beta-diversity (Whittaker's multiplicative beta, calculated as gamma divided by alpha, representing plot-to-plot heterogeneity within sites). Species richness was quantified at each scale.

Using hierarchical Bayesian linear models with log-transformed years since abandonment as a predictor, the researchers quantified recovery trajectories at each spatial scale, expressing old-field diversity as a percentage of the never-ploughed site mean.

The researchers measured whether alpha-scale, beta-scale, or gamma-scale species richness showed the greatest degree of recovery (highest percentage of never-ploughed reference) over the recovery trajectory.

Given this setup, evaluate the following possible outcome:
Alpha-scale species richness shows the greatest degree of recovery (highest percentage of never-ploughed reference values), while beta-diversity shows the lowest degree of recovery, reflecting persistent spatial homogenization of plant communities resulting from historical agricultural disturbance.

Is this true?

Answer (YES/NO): NO